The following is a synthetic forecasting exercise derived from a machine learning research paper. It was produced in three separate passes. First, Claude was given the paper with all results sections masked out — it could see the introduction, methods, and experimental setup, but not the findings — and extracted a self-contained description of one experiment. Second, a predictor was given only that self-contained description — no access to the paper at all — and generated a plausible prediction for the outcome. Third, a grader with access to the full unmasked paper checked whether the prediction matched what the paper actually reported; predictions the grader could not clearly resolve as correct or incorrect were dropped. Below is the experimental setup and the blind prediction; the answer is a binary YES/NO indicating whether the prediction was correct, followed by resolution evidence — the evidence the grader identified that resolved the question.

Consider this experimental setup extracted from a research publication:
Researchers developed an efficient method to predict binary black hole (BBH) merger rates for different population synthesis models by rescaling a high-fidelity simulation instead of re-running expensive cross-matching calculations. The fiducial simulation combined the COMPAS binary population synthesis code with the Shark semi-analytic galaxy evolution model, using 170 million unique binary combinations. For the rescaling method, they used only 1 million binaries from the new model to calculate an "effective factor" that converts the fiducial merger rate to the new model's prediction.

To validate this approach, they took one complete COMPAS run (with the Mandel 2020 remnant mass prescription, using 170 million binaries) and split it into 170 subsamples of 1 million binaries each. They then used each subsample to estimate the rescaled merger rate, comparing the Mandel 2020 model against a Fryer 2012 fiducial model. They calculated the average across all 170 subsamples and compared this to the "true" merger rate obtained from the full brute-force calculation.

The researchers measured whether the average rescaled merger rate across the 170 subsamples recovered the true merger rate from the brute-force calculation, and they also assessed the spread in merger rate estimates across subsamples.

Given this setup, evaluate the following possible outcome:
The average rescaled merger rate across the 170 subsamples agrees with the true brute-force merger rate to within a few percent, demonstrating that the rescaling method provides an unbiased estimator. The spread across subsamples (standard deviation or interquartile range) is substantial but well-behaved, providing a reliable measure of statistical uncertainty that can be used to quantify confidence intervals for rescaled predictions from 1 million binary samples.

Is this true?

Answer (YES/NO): YES